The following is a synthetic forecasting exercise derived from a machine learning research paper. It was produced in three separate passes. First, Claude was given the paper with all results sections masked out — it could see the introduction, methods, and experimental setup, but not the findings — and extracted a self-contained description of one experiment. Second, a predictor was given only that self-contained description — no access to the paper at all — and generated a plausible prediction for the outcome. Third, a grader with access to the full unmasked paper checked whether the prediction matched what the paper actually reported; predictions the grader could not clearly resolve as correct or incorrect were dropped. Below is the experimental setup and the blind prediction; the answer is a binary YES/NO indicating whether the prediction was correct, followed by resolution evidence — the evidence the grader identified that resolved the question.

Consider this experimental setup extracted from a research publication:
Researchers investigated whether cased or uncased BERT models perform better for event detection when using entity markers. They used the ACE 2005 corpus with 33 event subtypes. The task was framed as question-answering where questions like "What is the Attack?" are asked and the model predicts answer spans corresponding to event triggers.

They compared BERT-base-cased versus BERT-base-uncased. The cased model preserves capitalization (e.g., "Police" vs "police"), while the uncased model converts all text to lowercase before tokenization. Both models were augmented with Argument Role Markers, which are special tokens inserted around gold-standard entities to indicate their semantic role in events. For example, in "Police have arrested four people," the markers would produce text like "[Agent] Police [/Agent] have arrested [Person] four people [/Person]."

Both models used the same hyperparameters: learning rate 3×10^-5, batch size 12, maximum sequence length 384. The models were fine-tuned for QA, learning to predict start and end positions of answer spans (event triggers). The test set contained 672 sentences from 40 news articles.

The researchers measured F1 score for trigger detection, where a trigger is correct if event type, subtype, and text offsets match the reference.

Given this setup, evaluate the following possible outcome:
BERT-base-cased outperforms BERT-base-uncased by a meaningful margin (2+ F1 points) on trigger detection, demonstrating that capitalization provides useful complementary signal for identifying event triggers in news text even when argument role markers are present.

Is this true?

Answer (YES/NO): NO